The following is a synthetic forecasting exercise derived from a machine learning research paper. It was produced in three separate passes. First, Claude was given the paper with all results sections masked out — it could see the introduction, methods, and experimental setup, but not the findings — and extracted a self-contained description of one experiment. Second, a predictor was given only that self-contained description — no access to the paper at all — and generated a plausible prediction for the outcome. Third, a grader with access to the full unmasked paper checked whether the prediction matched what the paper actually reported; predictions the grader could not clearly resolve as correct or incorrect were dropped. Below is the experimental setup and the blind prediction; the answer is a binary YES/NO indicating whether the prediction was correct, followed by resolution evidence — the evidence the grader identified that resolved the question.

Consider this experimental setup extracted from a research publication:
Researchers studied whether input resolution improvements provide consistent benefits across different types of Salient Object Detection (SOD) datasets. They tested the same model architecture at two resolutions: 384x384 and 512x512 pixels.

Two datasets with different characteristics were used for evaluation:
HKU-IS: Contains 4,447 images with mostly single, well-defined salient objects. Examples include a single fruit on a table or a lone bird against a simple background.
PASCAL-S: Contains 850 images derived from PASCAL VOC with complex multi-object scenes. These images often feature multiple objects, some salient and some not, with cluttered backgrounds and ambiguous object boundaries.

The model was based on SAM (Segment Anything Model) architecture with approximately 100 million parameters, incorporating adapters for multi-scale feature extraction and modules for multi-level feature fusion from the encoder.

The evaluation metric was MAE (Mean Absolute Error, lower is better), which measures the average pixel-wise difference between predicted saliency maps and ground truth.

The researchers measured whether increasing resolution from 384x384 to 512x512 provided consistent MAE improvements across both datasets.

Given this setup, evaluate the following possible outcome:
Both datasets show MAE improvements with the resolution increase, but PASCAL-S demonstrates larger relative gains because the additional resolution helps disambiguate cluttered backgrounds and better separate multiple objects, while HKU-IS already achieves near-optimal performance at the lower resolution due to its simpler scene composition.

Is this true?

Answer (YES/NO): NO